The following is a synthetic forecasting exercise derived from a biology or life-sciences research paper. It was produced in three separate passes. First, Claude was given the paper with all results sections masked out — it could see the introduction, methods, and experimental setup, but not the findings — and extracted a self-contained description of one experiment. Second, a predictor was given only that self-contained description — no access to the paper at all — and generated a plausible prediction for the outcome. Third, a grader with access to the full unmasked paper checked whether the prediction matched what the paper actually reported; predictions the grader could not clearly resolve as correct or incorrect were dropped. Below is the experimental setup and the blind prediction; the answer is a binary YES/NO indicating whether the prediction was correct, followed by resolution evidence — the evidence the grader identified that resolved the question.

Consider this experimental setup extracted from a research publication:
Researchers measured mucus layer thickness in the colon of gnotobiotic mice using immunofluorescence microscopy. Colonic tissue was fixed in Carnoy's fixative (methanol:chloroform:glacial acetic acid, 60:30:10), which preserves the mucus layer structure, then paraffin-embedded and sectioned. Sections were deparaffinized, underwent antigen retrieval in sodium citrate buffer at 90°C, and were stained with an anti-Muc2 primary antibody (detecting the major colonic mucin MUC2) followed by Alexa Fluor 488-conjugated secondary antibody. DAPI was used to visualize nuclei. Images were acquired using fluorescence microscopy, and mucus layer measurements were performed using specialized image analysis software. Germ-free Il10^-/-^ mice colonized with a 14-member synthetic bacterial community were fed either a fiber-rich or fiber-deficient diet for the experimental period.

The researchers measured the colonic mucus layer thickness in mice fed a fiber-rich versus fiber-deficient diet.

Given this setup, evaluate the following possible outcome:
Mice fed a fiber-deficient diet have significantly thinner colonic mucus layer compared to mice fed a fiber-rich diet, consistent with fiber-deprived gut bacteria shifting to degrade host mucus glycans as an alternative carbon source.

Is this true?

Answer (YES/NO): YES